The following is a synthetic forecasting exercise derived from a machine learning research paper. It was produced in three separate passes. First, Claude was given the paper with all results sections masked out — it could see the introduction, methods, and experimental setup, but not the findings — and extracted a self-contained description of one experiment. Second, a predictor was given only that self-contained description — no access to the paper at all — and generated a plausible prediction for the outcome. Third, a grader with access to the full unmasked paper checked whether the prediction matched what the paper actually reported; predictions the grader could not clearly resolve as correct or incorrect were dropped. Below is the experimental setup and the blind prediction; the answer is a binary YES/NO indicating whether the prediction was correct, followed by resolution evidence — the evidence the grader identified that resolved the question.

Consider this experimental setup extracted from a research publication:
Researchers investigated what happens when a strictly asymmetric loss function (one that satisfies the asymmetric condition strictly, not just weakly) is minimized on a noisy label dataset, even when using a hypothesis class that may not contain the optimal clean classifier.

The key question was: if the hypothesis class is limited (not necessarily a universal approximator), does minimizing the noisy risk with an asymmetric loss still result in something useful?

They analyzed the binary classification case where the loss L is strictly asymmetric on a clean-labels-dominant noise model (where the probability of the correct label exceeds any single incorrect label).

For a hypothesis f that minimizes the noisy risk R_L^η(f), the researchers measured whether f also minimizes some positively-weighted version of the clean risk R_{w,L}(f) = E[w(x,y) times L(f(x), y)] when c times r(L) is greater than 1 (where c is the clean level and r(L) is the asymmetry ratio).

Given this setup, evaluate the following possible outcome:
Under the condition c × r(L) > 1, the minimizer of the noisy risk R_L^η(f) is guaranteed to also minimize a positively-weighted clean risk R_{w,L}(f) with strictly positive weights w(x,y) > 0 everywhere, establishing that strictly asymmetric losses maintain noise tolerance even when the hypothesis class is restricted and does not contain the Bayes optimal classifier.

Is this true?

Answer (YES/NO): NO